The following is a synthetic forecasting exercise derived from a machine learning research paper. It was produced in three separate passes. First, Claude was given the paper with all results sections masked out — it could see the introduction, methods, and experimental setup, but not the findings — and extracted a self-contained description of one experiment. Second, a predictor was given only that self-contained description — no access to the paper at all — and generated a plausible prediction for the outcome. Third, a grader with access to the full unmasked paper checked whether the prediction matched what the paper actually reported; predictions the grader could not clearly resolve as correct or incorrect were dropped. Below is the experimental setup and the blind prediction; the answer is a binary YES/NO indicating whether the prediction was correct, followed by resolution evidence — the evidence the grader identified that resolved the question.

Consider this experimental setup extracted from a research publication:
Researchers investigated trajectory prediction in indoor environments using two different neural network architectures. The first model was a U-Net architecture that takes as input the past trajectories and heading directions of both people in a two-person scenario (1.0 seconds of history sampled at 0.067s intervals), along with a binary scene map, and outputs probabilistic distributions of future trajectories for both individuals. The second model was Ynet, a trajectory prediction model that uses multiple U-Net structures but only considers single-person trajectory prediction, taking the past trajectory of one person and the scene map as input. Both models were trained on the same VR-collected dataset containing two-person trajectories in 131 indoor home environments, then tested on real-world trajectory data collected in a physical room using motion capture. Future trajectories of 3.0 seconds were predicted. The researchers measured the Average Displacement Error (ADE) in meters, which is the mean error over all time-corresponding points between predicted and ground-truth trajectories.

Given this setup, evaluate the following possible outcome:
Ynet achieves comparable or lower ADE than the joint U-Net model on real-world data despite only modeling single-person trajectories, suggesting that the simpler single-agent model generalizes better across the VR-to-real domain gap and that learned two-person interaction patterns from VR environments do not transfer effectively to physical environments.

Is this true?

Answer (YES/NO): NO